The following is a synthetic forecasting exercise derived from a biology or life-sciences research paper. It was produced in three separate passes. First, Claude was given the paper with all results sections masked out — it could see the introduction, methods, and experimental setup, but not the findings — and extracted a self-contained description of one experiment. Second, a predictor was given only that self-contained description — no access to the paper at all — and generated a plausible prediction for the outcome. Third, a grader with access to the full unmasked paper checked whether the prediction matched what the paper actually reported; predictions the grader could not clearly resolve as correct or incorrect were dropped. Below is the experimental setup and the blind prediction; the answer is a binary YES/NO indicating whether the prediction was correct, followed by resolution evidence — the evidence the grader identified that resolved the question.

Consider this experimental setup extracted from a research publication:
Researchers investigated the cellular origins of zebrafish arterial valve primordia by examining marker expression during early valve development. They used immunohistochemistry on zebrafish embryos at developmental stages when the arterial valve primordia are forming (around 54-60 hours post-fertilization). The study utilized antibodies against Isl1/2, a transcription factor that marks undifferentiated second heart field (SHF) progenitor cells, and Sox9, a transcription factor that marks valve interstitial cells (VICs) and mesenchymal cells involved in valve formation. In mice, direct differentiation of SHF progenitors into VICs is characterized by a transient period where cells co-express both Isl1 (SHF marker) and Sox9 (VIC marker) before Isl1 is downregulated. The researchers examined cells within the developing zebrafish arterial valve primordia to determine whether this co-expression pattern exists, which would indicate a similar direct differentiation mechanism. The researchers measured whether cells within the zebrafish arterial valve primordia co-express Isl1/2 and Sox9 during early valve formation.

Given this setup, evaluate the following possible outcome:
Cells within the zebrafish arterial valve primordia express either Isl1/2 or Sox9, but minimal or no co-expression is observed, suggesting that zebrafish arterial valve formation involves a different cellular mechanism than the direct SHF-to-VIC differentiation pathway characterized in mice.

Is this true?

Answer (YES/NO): NO